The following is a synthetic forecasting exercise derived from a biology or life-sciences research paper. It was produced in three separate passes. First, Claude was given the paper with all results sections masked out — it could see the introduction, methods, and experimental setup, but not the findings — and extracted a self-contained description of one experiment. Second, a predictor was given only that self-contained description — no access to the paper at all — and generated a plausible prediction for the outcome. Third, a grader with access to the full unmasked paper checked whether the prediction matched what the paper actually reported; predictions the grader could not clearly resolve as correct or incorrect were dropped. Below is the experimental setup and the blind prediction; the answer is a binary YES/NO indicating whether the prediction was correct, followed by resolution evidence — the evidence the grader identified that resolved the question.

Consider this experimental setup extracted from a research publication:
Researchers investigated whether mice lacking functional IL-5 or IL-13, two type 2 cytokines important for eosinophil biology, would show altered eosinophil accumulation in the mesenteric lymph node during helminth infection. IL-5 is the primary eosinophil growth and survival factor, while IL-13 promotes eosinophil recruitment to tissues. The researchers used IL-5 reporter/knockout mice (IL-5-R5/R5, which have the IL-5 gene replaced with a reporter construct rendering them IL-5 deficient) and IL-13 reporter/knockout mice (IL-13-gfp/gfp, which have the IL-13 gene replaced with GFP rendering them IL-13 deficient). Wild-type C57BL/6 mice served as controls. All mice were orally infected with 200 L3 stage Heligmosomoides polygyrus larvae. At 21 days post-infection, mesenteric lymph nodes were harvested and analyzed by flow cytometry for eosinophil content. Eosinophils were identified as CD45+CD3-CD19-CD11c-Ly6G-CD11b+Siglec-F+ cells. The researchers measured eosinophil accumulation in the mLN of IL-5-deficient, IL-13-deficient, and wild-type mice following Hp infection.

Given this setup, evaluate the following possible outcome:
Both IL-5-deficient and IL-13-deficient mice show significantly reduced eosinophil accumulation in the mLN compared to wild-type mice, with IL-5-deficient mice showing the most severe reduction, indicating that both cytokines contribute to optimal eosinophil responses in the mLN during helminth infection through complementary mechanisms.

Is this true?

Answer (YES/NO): NO